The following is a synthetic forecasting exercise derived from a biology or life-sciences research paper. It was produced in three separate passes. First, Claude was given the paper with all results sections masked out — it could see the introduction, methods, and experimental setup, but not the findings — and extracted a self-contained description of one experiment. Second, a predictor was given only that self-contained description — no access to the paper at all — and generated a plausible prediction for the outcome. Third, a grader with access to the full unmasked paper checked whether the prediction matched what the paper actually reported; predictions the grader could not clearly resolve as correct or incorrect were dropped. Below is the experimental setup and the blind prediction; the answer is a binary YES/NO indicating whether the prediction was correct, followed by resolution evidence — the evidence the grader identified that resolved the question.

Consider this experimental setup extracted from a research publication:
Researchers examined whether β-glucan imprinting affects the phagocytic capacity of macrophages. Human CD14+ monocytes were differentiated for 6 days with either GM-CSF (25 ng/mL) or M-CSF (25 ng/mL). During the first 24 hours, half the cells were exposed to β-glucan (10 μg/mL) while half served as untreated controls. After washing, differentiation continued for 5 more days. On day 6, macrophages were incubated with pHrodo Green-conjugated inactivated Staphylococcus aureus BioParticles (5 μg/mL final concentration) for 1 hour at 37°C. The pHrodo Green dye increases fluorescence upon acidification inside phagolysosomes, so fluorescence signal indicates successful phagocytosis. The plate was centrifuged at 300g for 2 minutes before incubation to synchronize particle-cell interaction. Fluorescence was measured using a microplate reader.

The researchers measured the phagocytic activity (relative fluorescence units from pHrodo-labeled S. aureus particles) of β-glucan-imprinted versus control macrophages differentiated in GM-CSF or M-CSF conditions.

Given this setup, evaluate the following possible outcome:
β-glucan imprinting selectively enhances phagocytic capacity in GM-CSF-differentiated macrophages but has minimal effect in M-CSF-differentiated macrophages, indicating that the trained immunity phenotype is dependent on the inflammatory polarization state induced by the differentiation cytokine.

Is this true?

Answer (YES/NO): NO